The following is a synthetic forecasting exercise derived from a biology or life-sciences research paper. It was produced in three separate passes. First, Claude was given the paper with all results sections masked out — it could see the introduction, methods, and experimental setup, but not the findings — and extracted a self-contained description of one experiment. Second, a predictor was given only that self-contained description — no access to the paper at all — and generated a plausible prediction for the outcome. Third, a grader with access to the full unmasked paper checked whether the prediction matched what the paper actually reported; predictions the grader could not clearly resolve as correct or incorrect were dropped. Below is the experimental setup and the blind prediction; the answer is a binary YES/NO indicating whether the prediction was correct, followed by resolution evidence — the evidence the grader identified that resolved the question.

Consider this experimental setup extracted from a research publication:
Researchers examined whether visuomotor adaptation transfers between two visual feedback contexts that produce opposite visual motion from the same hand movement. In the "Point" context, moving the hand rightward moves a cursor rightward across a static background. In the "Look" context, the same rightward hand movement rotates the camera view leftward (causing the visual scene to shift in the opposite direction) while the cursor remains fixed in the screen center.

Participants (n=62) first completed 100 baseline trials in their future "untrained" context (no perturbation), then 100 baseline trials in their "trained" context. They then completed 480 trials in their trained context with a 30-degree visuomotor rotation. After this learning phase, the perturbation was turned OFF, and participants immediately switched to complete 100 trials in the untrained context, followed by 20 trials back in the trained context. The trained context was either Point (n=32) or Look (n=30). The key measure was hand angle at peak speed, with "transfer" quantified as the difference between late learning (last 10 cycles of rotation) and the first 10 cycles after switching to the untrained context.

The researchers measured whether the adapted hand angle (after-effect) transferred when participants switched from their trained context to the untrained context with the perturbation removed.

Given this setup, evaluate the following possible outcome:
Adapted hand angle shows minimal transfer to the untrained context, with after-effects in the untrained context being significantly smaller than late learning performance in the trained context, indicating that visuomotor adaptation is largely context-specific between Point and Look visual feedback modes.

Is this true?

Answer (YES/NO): NO